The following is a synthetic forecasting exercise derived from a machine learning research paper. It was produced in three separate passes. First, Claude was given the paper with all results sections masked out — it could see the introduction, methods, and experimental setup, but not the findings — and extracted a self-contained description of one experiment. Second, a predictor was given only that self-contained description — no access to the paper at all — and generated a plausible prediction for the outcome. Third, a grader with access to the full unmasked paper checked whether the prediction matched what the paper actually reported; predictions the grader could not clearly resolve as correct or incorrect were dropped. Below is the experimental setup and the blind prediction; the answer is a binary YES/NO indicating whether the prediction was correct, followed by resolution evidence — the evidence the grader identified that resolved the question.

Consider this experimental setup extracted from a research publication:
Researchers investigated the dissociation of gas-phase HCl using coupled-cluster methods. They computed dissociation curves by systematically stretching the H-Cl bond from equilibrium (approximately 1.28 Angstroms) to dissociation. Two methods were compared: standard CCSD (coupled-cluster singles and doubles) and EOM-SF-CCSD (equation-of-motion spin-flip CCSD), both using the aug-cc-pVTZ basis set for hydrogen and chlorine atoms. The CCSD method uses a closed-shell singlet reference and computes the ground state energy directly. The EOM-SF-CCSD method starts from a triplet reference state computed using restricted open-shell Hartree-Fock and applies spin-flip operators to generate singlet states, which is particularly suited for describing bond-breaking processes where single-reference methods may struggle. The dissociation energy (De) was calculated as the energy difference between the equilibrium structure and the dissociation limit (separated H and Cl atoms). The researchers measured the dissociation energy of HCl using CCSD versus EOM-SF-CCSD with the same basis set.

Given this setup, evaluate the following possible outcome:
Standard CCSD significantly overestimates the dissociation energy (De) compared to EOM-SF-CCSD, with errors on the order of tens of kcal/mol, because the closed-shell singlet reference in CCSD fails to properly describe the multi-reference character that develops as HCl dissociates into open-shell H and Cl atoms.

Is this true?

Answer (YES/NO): YES